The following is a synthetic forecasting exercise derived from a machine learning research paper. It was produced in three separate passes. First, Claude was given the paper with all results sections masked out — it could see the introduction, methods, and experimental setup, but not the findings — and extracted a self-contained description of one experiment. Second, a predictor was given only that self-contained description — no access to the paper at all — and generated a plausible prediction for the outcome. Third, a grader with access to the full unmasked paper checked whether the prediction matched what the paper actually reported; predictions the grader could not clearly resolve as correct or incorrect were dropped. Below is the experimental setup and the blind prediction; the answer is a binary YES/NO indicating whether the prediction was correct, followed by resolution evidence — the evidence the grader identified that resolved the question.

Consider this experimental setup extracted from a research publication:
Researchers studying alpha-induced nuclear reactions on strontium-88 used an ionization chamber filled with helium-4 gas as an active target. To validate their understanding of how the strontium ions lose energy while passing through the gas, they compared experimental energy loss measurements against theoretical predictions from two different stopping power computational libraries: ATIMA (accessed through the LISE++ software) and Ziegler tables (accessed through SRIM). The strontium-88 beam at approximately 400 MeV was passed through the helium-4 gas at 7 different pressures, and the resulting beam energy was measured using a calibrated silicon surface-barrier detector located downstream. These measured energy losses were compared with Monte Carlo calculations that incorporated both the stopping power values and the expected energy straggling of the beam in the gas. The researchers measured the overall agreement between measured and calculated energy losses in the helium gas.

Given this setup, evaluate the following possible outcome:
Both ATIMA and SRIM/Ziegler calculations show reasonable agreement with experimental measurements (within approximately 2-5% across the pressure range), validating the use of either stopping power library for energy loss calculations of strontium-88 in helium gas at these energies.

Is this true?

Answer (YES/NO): NO